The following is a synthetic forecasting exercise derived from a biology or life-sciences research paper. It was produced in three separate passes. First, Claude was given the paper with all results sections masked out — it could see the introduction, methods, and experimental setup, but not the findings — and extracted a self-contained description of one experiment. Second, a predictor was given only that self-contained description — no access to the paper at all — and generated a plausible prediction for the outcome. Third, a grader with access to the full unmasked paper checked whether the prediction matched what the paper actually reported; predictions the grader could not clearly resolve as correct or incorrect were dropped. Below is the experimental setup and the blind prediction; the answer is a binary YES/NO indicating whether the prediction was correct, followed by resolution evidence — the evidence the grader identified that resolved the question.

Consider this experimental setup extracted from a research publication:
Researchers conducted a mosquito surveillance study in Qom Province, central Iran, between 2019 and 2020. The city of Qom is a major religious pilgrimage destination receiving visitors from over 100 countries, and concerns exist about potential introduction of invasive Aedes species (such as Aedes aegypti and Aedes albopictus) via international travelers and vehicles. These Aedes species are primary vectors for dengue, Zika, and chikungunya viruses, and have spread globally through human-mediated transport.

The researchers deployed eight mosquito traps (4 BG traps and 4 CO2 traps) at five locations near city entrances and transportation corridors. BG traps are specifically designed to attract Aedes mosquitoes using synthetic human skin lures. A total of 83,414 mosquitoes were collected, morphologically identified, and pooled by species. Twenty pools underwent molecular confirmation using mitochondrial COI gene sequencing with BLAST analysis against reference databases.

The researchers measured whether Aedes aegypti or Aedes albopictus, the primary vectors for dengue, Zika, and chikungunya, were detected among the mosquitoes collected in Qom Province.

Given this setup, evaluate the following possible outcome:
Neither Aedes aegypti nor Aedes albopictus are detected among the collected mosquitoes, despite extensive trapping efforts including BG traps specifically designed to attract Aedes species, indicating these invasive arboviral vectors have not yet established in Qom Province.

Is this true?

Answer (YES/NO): YES